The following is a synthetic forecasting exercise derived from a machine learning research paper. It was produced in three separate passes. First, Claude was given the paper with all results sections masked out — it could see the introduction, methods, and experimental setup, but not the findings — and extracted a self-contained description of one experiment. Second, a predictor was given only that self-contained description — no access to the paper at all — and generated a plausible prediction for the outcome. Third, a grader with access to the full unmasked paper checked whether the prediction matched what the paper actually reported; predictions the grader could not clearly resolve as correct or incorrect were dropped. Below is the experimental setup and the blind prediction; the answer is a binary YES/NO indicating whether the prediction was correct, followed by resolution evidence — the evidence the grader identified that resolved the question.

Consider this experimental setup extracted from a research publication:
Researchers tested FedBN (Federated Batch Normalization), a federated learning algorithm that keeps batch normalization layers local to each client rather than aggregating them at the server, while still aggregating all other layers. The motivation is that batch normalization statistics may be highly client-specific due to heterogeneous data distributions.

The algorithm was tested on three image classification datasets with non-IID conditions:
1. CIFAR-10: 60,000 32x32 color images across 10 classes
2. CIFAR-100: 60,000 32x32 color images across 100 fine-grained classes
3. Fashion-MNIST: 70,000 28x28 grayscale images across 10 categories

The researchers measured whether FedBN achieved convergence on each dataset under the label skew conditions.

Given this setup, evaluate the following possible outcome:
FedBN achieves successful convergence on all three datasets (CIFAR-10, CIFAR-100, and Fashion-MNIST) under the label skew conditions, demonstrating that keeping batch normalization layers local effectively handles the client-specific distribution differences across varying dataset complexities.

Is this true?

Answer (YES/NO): NO